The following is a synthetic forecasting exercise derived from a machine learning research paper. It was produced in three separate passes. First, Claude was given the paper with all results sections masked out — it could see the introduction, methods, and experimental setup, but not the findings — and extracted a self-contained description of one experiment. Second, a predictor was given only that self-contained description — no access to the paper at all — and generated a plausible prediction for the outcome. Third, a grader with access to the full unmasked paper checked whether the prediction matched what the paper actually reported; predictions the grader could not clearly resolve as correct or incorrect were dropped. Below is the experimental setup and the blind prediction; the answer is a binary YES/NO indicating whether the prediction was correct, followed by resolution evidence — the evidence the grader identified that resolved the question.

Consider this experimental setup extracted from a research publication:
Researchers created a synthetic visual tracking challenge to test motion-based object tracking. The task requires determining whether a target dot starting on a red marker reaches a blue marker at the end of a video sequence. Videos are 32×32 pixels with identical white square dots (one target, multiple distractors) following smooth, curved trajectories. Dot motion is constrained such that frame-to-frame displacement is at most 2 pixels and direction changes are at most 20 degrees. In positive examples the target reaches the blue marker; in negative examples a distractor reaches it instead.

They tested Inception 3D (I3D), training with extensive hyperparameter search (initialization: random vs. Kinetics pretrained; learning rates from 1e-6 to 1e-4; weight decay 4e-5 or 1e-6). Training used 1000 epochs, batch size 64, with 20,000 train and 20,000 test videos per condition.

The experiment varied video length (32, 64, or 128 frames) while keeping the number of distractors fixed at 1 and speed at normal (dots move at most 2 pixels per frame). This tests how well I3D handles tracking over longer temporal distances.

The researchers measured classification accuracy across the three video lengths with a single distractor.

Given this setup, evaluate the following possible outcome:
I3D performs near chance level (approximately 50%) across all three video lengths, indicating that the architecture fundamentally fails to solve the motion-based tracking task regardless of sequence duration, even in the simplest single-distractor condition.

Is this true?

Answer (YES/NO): NO